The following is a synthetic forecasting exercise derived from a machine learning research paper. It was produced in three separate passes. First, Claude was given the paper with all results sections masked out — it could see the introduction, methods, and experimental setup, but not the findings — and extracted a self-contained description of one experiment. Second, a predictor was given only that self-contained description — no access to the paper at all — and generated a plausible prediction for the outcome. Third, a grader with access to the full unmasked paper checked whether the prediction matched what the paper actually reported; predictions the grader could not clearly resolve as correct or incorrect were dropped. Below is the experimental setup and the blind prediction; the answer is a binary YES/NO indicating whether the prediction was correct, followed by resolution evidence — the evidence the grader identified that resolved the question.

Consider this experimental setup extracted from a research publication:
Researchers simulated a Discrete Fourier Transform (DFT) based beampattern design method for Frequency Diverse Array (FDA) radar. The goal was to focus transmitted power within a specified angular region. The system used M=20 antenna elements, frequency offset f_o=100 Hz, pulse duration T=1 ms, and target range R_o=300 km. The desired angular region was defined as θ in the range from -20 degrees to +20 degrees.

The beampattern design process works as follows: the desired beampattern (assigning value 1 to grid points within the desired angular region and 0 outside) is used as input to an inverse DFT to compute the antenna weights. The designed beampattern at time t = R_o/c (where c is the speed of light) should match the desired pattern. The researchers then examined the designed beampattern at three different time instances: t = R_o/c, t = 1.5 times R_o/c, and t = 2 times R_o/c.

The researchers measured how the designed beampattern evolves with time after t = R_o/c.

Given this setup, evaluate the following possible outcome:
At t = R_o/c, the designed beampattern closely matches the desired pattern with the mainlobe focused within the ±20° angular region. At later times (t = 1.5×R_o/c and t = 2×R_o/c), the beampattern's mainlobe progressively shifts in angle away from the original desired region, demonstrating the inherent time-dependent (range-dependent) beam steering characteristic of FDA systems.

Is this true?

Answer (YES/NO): YES